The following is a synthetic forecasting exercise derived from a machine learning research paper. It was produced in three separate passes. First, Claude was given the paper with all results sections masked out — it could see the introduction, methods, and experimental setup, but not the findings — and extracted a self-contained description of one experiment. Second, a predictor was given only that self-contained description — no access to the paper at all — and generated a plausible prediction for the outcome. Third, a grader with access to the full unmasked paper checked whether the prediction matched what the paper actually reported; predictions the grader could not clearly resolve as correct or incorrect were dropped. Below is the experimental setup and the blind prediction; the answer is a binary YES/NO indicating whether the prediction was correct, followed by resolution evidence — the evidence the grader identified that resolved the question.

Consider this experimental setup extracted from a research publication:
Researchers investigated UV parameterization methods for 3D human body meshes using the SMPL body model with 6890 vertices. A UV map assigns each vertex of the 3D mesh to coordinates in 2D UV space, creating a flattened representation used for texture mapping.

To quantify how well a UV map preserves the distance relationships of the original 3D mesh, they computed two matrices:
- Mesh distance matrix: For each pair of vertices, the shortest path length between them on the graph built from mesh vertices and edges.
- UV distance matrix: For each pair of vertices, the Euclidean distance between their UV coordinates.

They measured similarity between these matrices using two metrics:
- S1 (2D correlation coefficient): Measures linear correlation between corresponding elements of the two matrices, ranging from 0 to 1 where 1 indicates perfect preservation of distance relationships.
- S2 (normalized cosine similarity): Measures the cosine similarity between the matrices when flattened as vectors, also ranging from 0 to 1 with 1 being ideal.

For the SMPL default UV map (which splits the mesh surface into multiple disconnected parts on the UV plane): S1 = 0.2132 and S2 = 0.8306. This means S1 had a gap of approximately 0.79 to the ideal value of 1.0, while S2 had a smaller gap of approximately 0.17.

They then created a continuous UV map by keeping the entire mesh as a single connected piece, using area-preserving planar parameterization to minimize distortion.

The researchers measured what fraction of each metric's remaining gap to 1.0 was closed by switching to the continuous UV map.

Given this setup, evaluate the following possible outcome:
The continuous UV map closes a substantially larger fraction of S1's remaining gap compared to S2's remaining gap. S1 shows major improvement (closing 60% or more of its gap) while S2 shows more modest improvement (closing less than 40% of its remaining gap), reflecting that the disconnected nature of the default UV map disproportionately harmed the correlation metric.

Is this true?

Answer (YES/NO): NO